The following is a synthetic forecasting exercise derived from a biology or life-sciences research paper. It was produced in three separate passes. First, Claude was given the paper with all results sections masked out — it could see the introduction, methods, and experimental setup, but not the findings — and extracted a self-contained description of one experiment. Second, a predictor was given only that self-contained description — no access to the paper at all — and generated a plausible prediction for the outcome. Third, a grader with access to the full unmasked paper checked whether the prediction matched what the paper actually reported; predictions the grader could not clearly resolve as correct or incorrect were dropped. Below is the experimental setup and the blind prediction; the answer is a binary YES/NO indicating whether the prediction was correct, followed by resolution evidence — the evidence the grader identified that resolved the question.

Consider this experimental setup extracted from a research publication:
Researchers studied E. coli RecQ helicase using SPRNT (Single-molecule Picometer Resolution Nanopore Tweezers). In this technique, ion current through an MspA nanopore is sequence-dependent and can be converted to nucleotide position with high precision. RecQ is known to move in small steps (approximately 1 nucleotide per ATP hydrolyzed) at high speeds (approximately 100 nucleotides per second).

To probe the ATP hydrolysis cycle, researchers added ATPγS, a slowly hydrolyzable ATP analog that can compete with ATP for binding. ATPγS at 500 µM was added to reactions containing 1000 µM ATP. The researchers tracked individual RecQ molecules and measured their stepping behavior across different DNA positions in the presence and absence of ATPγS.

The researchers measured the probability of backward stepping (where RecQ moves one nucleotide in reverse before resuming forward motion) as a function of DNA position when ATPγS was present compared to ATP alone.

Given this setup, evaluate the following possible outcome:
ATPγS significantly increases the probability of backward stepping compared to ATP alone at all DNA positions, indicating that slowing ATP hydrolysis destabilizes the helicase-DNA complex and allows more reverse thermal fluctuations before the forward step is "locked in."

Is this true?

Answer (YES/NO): NO